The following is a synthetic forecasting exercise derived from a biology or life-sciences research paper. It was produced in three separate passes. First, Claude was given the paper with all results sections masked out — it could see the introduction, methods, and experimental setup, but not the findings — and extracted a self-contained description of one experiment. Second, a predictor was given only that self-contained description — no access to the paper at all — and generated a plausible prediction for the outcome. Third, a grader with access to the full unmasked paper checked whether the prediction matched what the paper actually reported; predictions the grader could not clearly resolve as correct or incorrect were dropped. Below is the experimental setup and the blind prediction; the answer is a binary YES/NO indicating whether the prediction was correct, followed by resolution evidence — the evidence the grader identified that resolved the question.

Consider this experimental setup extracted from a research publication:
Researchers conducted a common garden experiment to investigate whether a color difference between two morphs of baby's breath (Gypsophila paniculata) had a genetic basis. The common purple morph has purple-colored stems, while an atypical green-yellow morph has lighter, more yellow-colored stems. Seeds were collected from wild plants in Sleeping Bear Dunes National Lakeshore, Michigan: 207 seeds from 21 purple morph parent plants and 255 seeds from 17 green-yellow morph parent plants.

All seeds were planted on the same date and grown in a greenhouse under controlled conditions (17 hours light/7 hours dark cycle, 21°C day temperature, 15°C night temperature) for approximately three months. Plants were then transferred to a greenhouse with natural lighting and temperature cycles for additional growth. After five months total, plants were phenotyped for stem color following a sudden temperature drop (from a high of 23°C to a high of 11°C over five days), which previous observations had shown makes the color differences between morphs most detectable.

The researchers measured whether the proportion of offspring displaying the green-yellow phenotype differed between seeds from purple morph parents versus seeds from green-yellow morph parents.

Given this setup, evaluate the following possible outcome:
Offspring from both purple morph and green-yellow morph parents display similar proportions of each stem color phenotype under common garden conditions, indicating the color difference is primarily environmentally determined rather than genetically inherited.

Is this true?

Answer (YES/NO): NO